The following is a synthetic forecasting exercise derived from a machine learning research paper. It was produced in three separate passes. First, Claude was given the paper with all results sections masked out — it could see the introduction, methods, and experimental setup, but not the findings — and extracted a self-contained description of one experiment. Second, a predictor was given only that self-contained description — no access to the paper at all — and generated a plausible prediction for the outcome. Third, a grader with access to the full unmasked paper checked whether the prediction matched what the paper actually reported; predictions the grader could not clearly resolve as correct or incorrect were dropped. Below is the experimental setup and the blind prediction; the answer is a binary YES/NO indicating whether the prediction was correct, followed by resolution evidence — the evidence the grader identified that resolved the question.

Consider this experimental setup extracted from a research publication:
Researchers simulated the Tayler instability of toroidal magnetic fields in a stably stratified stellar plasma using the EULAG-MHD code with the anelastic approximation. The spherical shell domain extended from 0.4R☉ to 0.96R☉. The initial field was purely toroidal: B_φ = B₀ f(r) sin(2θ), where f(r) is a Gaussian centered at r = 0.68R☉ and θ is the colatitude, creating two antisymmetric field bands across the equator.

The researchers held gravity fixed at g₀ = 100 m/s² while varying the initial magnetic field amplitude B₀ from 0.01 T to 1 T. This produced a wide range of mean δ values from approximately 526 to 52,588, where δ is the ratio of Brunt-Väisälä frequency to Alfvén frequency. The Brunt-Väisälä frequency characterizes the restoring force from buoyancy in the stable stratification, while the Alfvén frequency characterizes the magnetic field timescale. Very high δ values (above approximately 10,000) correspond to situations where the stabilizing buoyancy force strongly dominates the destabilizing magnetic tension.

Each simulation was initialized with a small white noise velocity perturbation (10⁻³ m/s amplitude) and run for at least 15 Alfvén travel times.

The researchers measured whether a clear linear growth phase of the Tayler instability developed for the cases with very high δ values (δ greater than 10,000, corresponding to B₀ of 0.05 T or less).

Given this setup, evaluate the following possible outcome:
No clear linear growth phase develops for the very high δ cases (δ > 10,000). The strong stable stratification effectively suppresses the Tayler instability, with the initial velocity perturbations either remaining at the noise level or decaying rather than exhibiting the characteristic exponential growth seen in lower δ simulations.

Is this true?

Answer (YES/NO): NO